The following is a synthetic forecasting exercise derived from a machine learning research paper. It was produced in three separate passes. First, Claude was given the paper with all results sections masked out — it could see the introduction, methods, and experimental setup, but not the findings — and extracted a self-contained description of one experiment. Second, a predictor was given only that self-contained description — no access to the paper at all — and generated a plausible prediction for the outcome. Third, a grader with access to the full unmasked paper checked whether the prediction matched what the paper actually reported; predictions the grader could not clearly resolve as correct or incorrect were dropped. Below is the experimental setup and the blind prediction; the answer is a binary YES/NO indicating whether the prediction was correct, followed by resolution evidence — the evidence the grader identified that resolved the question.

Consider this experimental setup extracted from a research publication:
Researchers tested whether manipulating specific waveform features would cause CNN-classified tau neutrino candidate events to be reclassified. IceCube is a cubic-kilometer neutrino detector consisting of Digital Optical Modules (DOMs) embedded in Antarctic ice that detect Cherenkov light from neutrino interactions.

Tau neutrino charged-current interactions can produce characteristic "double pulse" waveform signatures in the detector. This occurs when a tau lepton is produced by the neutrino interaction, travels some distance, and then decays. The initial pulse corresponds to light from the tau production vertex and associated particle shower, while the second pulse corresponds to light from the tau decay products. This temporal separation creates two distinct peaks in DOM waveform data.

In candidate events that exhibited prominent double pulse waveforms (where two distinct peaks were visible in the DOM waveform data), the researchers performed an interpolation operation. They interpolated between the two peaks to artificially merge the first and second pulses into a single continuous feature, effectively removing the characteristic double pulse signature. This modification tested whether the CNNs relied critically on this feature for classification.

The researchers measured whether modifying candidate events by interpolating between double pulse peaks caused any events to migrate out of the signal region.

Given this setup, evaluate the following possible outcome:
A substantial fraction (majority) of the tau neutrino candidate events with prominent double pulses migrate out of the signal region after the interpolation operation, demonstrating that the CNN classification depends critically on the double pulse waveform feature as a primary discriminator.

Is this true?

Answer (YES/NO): NO